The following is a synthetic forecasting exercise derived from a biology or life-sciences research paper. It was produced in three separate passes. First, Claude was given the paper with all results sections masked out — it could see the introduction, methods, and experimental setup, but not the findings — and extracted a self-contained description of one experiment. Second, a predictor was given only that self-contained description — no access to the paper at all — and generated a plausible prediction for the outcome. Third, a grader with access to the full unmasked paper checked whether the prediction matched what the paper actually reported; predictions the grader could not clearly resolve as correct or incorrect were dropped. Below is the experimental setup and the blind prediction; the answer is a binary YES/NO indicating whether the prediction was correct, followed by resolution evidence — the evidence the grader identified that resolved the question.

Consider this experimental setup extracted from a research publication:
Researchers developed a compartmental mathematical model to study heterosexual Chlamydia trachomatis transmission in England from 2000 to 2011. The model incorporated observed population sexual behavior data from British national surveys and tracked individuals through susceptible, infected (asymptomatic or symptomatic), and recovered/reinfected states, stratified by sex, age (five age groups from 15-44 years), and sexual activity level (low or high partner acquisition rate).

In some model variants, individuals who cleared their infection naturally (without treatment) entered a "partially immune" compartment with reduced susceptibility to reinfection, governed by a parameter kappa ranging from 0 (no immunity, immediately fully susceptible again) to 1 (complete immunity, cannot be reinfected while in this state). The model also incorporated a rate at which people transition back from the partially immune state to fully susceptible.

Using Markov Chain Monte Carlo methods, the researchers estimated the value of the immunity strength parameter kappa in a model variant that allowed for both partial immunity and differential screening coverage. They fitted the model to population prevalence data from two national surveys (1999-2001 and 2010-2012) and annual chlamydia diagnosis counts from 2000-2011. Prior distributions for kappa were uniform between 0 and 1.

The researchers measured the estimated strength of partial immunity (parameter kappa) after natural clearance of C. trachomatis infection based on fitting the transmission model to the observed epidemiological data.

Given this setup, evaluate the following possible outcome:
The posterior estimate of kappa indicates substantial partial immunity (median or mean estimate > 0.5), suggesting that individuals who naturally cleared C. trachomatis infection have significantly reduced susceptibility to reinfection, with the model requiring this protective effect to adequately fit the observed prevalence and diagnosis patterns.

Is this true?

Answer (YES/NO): YES